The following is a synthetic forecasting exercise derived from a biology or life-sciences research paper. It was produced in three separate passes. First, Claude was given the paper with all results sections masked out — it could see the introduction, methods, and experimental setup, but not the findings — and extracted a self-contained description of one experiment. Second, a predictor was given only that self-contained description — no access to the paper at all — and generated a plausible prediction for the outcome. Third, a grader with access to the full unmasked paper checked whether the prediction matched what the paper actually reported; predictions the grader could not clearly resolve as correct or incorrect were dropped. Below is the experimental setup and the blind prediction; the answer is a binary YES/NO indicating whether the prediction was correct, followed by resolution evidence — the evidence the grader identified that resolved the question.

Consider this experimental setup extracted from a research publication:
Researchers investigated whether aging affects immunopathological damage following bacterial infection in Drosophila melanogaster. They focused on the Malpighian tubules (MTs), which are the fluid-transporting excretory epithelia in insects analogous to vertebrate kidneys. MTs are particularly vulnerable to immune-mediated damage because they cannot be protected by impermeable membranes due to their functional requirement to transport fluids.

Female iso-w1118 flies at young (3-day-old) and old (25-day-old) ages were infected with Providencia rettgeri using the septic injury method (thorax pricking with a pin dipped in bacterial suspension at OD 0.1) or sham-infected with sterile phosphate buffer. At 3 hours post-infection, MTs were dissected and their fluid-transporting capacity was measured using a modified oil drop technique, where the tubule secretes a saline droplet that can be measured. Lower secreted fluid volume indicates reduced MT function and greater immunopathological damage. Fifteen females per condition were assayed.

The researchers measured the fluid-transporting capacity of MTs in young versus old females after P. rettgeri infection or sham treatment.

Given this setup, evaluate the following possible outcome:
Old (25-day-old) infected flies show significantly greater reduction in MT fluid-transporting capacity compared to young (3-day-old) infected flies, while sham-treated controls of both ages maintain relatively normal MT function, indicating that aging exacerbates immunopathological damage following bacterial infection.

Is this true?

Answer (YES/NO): NO